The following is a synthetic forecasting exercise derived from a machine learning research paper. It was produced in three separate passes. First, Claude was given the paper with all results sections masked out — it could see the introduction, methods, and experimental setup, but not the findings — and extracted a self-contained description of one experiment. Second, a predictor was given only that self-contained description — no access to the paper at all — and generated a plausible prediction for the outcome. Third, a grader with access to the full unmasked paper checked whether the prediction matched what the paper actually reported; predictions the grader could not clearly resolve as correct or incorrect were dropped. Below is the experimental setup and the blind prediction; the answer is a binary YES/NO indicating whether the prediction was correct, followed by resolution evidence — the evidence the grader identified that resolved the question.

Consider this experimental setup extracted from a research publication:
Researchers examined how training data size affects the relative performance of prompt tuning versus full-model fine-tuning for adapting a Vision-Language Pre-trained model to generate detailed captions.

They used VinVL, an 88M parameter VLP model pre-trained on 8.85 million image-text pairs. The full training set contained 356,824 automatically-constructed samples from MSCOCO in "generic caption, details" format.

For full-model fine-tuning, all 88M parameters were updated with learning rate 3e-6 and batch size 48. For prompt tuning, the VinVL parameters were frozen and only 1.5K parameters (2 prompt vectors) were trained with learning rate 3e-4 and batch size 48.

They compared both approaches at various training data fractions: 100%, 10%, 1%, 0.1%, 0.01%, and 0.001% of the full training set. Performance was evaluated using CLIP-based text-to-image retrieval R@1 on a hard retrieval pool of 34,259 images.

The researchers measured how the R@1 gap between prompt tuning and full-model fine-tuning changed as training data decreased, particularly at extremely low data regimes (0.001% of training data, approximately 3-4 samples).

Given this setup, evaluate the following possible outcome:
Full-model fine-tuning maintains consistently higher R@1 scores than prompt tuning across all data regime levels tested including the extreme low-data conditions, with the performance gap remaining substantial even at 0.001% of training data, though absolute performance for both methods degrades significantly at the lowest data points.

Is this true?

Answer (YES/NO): NO